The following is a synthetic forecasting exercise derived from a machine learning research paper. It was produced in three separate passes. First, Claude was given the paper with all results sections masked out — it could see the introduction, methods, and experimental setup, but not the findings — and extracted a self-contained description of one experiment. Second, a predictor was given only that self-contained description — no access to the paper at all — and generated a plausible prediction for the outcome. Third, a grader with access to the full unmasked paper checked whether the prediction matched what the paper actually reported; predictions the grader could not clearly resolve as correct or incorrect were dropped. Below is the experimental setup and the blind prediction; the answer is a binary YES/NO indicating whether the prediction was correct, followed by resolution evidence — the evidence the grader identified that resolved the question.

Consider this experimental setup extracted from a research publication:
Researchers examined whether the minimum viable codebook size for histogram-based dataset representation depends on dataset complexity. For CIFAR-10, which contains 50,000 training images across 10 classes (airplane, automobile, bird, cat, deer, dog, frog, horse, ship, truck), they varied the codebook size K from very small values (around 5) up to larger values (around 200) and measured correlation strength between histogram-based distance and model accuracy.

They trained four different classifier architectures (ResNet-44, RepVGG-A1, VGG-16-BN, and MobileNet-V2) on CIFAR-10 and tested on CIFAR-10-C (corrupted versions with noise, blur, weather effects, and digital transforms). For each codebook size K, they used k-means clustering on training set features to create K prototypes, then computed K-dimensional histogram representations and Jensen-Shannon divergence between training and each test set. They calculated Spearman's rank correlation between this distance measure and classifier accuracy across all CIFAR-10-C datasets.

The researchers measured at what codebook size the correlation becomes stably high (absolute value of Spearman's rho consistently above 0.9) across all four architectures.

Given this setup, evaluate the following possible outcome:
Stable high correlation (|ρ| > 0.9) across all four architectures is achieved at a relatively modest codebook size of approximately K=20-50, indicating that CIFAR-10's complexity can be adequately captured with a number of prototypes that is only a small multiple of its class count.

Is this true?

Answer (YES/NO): YES